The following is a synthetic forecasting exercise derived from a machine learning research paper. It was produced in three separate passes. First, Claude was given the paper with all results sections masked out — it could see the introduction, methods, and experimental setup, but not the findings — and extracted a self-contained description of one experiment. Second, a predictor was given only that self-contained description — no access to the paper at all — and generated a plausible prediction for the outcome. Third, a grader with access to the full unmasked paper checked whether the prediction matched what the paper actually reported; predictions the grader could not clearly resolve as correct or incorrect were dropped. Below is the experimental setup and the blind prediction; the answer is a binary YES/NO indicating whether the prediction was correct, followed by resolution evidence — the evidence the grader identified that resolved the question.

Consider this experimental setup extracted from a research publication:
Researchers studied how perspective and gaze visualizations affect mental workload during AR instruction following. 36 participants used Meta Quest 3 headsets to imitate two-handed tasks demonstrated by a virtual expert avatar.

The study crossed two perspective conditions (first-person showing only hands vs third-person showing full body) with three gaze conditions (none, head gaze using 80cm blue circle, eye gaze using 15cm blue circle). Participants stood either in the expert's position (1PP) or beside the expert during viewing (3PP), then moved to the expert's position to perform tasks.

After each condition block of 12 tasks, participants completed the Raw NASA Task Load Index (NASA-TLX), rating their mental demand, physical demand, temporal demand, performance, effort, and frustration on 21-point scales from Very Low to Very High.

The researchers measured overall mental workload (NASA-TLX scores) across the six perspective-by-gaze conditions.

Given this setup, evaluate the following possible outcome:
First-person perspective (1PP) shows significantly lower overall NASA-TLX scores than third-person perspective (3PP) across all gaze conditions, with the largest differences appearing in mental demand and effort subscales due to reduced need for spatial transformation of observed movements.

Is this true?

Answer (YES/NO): NO